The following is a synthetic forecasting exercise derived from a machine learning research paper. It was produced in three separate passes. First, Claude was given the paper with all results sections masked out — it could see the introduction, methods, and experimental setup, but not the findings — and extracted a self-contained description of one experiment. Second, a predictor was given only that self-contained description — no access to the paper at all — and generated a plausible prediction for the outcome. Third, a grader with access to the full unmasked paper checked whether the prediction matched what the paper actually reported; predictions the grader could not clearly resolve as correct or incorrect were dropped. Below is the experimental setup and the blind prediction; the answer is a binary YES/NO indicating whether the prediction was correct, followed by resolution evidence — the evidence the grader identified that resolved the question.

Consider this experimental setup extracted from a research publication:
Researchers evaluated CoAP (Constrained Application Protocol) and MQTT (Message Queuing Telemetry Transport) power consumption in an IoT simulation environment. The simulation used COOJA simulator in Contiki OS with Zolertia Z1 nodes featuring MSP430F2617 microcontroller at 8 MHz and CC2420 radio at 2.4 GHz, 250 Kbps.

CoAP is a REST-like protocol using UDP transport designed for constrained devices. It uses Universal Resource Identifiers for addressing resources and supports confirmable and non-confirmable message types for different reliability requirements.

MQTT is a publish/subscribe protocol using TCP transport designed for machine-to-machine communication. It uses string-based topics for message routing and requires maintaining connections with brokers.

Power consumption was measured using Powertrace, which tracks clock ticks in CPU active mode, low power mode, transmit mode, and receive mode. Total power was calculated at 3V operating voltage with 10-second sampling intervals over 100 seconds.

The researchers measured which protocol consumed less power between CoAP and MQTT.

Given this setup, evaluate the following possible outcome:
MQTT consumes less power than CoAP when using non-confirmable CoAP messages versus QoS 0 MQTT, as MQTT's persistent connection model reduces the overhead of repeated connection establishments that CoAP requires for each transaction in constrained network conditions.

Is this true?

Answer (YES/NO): NO